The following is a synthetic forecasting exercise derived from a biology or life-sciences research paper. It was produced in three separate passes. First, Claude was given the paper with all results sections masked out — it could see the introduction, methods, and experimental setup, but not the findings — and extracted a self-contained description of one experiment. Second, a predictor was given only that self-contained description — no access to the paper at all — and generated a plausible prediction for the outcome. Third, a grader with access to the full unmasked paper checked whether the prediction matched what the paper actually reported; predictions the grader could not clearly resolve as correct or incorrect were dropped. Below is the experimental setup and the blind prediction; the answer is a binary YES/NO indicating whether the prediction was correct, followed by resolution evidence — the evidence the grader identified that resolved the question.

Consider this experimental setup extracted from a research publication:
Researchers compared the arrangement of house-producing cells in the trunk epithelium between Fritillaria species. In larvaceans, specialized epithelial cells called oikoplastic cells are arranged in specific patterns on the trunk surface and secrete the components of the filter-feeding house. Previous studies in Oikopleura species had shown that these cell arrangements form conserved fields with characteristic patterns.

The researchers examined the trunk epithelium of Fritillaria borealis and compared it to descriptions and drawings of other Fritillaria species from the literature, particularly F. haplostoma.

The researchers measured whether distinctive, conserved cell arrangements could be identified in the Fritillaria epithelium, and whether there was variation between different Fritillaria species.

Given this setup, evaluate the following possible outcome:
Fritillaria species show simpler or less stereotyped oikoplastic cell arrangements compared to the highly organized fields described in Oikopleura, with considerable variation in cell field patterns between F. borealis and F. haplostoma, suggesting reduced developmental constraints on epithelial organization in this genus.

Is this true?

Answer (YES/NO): NO